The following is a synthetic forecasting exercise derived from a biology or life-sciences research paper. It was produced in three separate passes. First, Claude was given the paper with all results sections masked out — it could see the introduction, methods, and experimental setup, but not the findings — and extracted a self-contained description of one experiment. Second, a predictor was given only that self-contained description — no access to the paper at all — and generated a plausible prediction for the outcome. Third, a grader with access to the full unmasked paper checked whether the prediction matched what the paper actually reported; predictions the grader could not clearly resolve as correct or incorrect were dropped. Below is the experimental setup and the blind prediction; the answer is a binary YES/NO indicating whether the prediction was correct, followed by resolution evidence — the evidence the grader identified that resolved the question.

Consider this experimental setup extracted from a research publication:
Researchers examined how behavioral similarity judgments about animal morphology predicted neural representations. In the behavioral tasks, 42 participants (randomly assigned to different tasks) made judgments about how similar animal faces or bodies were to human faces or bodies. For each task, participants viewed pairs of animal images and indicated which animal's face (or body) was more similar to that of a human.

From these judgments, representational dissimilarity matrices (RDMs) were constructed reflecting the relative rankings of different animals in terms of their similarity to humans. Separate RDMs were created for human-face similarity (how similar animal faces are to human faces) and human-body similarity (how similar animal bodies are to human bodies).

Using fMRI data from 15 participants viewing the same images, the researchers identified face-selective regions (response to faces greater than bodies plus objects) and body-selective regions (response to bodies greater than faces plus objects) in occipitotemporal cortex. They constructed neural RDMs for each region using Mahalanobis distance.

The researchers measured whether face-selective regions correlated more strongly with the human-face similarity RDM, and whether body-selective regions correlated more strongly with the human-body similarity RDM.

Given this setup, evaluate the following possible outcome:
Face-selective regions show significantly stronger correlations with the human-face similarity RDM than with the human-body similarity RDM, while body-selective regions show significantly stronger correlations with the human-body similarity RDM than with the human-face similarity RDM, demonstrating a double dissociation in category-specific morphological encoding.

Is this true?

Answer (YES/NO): NO